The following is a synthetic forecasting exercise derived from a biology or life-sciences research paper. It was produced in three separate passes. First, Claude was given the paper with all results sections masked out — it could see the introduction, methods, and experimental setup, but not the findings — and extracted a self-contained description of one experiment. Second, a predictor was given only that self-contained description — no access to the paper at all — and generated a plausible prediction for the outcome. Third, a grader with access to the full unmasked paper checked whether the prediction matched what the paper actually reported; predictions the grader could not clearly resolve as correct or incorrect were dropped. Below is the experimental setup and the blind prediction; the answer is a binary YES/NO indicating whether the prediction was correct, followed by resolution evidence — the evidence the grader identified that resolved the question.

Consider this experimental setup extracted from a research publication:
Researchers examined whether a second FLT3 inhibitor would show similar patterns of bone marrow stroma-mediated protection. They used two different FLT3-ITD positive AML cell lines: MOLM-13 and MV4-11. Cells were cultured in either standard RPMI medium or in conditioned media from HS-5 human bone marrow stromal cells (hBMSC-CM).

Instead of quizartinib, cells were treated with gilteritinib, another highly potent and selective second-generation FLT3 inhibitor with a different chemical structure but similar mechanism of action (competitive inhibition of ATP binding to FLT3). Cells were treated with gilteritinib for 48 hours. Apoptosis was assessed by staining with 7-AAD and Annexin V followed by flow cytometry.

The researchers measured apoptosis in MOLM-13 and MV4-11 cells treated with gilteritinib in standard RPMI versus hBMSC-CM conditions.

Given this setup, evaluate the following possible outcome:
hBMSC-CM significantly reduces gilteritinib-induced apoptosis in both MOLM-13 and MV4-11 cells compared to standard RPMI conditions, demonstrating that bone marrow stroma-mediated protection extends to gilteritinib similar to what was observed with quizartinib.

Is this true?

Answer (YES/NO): YES